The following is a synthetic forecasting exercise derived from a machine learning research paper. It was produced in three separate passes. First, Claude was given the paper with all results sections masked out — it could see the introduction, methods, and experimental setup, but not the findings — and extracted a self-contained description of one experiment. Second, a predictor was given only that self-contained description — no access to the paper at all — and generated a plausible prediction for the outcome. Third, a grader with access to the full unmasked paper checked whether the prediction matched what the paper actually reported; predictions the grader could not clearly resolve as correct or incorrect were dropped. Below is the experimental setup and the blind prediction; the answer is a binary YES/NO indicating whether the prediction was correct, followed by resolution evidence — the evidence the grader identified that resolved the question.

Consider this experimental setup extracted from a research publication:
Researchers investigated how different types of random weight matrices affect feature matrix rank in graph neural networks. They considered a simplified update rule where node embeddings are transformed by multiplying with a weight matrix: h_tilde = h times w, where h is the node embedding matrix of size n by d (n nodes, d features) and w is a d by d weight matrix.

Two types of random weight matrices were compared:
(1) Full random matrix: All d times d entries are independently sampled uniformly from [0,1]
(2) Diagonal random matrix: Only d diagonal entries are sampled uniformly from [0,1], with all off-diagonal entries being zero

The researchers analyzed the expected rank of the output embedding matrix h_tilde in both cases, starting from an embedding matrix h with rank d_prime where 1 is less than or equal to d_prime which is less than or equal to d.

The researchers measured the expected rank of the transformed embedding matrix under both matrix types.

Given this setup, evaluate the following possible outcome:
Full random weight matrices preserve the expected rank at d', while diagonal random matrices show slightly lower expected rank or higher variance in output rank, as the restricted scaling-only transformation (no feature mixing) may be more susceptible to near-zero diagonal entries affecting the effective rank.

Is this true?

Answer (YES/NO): NO